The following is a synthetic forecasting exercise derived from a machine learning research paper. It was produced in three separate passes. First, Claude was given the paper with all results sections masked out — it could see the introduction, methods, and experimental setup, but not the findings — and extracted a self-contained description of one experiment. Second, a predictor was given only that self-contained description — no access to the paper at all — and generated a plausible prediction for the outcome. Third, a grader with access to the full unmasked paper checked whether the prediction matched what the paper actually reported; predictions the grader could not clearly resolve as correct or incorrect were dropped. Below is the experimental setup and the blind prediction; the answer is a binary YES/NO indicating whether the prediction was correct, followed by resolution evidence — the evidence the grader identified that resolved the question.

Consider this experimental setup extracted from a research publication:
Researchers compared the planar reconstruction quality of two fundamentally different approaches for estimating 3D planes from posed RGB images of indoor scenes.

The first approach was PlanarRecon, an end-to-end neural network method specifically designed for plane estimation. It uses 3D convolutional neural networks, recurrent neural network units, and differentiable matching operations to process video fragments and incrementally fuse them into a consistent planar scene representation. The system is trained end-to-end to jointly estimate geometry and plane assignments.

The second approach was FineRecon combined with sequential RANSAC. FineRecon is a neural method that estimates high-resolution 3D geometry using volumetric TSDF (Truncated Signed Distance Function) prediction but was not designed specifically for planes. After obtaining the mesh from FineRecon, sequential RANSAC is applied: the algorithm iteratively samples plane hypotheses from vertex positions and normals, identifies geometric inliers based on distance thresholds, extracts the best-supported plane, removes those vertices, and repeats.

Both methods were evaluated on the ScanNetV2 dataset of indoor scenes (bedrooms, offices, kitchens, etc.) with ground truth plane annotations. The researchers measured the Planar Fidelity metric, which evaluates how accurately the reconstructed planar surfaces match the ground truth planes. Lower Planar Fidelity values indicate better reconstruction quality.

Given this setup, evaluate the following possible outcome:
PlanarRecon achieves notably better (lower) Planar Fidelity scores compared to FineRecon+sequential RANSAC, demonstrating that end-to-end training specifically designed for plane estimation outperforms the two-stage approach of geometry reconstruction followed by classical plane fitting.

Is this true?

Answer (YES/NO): NO